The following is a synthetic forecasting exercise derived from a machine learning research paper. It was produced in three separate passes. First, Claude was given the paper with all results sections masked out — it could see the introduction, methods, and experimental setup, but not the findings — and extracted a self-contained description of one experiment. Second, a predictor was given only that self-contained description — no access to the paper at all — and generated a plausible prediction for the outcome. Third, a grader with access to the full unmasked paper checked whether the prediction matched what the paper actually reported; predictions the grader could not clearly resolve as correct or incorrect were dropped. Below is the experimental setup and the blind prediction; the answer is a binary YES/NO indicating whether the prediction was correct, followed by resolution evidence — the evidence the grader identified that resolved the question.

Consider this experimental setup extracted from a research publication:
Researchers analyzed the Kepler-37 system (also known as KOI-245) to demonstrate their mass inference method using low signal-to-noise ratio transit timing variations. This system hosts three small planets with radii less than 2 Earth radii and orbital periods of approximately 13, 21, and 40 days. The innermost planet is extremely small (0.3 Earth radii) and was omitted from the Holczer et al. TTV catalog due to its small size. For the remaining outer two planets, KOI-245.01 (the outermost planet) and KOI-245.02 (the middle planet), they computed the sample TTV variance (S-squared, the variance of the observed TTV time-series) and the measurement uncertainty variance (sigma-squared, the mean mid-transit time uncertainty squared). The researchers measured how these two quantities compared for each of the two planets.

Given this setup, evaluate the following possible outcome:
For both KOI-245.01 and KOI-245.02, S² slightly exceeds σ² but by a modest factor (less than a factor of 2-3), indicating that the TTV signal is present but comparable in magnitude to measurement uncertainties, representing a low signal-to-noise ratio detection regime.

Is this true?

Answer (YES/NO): NO